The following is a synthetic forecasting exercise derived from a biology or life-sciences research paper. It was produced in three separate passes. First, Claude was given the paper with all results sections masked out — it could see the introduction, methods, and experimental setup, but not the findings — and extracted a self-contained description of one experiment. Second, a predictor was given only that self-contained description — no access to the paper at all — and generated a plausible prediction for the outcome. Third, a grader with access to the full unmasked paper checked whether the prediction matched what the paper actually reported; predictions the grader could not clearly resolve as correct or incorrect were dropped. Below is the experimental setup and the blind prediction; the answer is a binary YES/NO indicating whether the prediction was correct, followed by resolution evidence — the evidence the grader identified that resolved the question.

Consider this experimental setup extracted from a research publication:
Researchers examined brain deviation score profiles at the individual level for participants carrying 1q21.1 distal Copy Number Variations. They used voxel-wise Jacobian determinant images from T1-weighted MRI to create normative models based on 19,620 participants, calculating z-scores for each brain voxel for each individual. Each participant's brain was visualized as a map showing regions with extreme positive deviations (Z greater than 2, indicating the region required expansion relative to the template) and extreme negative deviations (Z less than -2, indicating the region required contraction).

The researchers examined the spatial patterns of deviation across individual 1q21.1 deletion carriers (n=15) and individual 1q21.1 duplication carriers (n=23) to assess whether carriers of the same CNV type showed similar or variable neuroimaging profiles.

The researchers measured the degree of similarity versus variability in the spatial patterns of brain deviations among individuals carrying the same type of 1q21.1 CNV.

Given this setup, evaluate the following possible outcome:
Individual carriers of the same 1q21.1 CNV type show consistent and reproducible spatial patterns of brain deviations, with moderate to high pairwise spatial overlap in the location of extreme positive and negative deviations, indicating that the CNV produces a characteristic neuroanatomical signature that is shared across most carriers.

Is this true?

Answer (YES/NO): NO